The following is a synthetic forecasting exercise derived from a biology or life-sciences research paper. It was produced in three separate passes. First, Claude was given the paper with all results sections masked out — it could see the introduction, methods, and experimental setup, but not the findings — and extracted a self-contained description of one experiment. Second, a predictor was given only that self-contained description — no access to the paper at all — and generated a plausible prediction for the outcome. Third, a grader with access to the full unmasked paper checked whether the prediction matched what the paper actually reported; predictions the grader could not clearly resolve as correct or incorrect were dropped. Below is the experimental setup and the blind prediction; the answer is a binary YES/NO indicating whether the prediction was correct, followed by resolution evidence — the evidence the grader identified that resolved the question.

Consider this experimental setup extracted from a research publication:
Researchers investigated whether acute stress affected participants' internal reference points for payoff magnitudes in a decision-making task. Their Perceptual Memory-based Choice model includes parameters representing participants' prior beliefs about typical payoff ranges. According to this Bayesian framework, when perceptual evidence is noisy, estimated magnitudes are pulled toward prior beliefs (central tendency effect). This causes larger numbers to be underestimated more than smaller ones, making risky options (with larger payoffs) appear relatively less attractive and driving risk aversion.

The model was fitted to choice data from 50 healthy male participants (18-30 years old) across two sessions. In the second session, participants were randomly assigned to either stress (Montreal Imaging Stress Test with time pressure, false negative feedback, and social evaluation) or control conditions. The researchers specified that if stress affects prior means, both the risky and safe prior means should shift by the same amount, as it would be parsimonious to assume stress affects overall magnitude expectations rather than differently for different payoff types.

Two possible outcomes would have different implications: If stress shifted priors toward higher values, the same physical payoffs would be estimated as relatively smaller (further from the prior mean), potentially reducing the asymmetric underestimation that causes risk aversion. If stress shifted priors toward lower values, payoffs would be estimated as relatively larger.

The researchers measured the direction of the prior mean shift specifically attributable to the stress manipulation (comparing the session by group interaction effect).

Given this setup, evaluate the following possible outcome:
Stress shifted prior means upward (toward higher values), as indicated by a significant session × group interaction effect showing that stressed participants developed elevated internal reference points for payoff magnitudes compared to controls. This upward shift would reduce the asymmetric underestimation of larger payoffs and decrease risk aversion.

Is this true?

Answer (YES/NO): YES